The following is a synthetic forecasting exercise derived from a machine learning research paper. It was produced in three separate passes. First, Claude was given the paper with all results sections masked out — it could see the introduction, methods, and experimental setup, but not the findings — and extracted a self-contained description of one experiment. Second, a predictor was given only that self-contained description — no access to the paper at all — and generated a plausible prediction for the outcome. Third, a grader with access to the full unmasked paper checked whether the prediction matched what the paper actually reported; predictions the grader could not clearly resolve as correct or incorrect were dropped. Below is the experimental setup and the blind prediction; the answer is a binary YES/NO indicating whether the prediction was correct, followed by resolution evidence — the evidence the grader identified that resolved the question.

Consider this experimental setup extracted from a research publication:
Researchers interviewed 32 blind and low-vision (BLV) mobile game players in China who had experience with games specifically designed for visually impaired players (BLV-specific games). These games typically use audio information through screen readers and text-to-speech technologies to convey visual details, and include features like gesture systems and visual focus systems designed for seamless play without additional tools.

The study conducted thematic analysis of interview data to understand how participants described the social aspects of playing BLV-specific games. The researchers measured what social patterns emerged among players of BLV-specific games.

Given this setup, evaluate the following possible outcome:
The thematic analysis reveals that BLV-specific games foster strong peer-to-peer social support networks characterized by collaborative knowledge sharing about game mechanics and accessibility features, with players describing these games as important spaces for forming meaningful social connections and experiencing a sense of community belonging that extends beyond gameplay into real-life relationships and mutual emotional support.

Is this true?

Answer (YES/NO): NO